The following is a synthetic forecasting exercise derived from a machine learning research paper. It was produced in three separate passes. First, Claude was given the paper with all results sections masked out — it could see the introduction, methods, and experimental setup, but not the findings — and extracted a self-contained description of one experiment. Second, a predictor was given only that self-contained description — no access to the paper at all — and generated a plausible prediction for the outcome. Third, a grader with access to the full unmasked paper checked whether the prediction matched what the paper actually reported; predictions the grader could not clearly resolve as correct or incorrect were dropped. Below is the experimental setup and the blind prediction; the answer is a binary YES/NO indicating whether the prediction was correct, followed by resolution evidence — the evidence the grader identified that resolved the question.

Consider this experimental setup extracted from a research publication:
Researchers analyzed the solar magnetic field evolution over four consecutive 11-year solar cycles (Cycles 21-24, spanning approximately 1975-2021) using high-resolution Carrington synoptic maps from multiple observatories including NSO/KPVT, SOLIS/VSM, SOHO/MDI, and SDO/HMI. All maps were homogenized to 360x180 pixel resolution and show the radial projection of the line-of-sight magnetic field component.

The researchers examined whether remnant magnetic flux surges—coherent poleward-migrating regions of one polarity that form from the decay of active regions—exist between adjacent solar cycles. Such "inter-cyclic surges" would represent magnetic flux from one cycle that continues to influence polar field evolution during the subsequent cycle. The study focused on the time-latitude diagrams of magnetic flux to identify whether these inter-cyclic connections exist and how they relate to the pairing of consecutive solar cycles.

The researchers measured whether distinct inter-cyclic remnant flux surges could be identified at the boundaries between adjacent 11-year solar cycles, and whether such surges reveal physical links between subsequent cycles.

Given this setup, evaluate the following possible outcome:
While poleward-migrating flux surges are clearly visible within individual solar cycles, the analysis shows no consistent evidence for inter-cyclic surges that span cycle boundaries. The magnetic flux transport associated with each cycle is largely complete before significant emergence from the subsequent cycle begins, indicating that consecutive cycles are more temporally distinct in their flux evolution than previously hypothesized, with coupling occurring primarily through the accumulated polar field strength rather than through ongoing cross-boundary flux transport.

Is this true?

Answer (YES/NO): NO